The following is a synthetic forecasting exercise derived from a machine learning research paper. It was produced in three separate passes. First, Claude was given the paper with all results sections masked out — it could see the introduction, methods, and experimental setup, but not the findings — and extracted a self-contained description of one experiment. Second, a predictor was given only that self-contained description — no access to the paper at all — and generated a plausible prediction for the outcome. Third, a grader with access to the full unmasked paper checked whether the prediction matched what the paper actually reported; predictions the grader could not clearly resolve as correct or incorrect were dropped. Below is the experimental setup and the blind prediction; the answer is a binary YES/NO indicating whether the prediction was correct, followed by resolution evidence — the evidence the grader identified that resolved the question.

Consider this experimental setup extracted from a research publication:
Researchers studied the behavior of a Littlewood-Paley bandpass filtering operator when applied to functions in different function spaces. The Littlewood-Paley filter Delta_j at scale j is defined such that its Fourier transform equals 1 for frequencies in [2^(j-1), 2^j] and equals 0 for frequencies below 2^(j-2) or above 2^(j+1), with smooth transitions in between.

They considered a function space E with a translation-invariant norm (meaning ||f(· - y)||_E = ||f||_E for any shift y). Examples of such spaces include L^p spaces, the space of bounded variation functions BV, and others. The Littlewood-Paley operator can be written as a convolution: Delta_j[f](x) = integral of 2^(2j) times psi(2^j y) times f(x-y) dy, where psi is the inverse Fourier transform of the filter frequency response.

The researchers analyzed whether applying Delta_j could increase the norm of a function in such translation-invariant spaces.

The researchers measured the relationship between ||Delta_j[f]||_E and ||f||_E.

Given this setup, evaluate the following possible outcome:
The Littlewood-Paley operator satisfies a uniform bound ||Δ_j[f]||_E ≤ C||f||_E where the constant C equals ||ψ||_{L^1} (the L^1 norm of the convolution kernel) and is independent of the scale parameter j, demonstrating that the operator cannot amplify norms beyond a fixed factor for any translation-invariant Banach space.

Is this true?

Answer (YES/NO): YES